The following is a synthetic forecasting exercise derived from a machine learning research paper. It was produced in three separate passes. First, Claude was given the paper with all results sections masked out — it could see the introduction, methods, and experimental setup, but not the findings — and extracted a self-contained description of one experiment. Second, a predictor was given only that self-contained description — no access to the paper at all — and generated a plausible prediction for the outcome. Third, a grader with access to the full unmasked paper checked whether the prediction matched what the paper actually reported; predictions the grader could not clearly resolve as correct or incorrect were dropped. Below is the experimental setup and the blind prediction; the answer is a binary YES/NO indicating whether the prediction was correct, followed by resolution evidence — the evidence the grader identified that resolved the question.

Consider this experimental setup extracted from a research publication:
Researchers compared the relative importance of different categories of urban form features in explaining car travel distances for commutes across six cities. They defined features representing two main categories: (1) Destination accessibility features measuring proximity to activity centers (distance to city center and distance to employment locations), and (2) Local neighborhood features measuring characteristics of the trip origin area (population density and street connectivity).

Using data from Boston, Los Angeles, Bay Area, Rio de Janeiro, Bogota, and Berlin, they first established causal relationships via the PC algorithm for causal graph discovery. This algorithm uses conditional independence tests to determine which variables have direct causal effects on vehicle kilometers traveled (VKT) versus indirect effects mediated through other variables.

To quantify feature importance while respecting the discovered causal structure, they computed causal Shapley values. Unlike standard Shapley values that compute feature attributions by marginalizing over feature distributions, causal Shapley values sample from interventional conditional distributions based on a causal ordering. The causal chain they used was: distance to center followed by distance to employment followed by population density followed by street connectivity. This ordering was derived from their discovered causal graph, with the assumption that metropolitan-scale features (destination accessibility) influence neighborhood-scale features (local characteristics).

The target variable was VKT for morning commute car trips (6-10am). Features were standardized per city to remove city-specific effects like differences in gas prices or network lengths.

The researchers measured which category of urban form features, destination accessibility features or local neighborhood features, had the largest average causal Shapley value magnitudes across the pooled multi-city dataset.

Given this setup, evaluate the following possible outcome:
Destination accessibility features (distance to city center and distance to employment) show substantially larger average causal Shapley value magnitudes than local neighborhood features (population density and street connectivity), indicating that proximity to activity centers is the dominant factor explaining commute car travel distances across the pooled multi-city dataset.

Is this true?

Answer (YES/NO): YES